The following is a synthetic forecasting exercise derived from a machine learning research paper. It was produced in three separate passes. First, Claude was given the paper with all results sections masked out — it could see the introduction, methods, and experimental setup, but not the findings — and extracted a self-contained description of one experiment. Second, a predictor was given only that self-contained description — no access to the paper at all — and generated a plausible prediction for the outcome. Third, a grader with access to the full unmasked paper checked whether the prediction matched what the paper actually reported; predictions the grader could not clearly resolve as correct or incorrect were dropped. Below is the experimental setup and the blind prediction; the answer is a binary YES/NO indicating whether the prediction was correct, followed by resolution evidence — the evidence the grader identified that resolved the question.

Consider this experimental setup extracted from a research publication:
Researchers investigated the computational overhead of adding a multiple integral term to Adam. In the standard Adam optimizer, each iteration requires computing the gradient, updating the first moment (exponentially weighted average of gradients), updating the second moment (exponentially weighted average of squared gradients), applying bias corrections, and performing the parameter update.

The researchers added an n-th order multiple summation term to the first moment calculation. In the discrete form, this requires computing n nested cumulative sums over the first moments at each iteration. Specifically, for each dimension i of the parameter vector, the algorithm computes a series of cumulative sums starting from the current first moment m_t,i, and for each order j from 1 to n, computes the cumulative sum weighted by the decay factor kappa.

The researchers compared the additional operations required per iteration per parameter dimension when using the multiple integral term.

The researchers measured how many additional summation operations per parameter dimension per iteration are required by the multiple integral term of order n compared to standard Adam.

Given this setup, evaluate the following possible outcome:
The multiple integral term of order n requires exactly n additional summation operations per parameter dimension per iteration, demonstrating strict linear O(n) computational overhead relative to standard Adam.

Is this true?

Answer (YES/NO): YES